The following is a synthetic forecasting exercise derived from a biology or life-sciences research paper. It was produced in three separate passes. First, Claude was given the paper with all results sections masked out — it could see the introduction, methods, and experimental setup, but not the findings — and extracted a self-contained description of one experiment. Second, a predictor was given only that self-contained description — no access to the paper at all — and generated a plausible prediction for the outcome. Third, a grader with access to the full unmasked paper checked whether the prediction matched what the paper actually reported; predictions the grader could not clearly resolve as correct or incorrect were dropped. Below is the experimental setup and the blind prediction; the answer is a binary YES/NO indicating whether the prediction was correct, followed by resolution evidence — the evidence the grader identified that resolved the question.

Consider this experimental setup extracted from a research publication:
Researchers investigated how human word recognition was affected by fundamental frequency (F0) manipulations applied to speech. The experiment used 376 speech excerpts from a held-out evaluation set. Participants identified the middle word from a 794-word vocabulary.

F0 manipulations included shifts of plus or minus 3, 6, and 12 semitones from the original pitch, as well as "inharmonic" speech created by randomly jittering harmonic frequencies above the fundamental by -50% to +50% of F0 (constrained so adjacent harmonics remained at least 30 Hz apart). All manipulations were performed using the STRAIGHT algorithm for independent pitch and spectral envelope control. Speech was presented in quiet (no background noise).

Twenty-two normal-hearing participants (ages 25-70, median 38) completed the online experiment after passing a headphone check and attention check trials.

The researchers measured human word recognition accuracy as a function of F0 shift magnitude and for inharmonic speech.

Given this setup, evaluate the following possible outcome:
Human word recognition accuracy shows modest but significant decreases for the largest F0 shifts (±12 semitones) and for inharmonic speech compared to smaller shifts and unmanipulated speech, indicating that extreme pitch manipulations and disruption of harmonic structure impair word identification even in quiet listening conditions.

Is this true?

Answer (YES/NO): NO